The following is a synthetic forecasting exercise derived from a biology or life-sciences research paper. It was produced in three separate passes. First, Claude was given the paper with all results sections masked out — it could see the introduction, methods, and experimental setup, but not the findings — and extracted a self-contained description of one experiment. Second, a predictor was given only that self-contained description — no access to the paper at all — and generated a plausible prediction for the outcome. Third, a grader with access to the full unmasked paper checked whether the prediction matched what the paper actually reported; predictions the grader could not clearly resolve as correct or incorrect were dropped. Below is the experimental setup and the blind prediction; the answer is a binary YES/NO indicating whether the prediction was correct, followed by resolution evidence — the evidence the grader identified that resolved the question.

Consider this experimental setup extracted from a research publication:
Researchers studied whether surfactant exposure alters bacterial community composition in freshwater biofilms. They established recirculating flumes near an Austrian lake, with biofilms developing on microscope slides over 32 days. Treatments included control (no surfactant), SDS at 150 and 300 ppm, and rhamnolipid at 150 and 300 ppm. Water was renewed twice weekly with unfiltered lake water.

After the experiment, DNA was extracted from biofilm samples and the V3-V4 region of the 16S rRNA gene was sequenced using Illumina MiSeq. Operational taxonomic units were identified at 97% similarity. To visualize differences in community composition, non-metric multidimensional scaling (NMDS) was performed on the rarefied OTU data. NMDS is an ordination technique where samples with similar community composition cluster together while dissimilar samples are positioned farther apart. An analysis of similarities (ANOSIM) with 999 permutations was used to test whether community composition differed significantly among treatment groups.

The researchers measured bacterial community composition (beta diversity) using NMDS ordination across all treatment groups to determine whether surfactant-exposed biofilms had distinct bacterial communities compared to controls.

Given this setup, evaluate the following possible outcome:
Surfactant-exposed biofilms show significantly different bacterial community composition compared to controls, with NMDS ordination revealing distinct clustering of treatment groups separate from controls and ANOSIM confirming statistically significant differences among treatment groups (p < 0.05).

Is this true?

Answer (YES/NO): YES